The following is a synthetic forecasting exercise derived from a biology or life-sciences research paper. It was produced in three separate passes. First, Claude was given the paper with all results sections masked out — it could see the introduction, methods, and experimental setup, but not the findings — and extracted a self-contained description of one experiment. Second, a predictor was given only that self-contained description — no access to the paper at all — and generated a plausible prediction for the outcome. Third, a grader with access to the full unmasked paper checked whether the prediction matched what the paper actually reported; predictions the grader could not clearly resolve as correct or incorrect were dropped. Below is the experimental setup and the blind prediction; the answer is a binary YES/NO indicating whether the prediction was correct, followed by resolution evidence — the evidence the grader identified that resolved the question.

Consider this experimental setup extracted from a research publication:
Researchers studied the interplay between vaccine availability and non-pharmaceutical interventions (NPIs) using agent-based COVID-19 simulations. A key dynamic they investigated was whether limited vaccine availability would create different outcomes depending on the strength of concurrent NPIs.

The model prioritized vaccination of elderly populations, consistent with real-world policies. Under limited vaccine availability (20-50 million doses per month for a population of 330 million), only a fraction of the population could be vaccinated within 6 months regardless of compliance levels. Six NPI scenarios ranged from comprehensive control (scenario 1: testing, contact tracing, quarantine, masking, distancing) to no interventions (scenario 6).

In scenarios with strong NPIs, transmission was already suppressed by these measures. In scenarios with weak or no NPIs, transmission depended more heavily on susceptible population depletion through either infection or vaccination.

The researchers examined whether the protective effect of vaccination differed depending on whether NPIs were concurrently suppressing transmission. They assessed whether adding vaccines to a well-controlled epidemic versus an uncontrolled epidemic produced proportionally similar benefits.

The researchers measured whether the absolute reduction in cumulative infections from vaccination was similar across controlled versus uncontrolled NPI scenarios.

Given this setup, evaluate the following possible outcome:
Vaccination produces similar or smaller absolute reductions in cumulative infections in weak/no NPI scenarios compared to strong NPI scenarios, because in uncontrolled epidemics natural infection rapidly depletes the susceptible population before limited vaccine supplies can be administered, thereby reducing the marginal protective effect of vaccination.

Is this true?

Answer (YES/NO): YES